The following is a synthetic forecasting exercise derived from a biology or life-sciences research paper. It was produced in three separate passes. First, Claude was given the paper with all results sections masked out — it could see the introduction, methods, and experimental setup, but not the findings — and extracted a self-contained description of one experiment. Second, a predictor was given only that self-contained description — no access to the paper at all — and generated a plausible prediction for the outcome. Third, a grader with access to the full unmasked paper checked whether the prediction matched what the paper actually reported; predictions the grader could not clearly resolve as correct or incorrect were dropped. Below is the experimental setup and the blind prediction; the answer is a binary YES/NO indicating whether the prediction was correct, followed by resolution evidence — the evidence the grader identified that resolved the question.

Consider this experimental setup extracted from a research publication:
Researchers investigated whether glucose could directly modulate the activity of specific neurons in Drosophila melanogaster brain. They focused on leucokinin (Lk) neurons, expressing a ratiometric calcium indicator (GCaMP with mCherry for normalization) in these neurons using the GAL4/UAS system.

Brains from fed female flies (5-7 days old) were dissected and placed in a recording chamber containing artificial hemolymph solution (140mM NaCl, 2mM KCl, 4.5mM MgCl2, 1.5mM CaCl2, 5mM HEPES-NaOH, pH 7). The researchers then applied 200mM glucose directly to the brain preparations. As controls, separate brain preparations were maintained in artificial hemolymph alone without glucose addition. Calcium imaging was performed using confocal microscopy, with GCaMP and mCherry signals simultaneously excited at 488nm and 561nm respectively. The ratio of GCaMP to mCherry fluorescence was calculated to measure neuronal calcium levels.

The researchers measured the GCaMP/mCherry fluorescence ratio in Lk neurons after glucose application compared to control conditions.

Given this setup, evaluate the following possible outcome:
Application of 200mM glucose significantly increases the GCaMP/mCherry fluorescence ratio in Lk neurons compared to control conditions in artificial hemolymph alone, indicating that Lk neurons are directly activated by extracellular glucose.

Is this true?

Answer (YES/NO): NO